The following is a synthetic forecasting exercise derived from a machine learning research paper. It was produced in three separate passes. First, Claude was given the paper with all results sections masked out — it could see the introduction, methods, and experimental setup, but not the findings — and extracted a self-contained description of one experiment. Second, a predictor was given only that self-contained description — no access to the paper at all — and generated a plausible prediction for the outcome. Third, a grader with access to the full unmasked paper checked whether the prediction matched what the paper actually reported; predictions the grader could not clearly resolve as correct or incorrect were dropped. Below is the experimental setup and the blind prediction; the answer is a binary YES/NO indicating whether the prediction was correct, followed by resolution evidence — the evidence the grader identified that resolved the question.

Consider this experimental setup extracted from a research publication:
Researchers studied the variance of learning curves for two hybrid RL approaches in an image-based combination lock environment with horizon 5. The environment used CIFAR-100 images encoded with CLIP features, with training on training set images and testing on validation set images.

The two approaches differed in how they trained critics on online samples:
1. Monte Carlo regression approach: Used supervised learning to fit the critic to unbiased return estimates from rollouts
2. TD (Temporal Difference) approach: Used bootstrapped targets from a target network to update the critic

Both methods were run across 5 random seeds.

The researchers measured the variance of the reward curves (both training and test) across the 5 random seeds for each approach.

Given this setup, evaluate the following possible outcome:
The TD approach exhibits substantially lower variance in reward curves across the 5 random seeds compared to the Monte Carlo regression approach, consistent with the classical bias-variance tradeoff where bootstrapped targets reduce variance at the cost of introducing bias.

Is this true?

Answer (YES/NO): NO